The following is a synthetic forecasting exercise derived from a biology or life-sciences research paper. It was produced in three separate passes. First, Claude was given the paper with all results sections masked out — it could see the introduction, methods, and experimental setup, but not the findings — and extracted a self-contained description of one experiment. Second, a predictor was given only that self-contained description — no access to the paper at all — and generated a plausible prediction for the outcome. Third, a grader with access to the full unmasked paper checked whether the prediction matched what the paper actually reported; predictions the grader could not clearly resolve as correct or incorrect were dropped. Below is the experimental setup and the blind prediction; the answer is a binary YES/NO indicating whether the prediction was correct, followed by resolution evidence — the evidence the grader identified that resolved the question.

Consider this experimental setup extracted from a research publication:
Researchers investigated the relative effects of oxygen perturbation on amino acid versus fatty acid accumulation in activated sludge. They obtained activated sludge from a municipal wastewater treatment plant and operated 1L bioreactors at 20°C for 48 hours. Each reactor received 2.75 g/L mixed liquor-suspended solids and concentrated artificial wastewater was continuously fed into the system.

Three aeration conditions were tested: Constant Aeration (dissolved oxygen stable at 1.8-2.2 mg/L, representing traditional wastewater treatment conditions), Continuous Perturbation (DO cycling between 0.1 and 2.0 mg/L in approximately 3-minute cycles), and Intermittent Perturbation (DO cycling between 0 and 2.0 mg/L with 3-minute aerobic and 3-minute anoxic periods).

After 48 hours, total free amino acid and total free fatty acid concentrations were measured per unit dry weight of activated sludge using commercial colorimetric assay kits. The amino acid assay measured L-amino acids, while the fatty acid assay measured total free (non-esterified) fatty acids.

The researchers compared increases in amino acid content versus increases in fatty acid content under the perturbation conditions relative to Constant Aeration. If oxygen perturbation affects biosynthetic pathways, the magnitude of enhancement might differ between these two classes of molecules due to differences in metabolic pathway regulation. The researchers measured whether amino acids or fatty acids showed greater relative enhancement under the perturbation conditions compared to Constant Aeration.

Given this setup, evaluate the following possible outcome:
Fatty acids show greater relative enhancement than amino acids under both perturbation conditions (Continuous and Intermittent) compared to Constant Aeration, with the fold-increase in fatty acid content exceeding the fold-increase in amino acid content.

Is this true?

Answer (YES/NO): NO